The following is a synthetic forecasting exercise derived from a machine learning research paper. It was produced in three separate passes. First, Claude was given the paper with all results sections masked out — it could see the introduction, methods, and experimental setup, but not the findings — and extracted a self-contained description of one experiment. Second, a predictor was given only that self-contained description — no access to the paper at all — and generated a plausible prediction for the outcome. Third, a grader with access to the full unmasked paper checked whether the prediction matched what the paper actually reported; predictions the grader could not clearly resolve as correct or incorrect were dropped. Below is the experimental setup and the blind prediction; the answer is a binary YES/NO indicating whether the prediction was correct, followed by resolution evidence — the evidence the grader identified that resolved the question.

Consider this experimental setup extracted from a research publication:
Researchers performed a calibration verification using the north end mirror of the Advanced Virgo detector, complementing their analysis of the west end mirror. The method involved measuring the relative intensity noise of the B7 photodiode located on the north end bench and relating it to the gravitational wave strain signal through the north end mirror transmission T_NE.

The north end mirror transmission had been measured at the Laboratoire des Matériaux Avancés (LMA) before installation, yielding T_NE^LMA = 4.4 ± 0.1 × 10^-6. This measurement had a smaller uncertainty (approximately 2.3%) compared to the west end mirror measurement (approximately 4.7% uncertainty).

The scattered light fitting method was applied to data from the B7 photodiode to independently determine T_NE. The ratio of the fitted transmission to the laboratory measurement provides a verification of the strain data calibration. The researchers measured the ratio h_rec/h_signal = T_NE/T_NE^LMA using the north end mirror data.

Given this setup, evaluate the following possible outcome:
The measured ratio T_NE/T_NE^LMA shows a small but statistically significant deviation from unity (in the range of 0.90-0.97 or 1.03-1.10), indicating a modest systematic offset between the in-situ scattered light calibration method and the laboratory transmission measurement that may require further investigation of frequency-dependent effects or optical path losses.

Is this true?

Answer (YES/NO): NO